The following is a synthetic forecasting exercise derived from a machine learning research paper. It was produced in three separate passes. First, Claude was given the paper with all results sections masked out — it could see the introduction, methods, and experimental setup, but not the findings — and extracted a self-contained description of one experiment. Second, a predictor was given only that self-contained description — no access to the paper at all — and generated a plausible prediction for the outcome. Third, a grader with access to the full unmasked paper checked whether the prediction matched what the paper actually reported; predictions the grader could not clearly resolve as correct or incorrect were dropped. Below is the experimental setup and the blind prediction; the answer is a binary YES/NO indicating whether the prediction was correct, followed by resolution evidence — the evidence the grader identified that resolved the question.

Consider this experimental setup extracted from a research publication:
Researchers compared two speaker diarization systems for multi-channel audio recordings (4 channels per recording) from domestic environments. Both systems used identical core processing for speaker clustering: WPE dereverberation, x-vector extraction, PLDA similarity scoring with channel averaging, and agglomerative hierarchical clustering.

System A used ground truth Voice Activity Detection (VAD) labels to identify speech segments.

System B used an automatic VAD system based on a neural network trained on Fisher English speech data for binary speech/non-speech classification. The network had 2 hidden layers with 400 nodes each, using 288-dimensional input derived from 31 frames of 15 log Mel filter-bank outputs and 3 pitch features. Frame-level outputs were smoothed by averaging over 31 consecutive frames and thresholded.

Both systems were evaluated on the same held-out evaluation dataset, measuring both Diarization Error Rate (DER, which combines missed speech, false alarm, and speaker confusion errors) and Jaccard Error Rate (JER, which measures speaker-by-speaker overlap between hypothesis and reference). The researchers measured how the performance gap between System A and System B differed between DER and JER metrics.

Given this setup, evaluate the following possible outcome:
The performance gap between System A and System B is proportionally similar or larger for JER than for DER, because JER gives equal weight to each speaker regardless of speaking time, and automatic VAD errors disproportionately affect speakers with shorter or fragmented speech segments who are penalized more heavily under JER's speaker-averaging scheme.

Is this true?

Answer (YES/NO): NO